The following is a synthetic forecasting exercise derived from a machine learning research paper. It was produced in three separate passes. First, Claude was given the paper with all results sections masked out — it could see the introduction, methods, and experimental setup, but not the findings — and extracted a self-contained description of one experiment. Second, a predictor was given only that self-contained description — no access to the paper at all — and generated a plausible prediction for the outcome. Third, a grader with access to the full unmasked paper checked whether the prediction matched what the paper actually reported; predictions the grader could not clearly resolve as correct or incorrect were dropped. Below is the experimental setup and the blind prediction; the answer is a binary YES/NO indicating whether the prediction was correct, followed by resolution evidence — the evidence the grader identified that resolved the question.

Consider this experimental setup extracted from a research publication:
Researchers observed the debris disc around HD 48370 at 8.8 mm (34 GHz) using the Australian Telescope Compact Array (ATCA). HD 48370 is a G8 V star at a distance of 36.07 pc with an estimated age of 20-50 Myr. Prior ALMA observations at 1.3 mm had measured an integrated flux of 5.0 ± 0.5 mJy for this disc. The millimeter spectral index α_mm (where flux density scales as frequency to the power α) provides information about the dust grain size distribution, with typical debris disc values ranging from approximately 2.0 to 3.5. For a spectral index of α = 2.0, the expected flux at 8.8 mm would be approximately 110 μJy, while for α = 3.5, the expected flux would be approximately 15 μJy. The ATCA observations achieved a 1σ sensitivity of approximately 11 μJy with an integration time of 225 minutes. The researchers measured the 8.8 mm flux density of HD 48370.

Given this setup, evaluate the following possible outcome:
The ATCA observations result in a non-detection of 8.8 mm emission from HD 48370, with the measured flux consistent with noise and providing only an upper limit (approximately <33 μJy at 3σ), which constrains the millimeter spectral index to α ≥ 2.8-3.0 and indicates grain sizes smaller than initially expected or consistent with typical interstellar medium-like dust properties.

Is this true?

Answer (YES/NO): NO